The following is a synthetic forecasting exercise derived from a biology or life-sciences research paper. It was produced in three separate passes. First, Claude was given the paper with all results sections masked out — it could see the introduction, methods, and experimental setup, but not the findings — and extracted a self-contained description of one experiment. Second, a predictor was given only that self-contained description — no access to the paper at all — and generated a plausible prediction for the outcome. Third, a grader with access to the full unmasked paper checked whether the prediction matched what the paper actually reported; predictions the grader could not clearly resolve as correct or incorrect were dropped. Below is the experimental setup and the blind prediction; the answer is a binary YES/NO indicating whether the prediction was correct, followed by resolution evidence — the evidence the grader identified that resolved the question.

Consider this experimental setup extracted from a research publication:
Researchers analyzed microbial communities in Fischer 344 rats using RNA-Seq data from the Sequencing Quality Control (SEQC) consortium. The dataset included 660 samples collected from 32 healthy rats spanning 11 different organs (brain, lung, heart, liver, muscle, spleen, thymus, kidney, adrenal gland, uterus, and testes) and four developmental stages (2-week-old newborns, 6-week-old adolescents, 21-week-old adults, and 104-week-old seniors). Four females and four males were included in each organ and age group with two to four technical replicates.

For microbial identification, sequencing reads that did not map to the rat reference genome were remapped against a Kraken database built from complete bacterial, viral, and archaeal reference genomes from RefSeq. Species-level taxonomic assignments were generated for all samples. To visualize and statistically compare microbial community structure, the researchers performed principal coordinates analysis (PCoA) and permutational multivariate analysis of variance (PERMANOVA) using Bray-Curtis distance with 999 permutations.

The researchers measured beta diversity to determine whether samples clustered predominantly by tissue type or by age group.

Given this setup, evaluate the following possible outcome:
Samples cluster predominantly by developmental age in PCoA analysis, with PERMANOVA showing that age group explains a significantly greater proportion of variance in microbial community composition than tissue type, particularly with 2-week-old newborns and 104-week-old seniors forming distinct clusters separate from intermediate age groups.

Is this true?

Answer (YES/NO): NO